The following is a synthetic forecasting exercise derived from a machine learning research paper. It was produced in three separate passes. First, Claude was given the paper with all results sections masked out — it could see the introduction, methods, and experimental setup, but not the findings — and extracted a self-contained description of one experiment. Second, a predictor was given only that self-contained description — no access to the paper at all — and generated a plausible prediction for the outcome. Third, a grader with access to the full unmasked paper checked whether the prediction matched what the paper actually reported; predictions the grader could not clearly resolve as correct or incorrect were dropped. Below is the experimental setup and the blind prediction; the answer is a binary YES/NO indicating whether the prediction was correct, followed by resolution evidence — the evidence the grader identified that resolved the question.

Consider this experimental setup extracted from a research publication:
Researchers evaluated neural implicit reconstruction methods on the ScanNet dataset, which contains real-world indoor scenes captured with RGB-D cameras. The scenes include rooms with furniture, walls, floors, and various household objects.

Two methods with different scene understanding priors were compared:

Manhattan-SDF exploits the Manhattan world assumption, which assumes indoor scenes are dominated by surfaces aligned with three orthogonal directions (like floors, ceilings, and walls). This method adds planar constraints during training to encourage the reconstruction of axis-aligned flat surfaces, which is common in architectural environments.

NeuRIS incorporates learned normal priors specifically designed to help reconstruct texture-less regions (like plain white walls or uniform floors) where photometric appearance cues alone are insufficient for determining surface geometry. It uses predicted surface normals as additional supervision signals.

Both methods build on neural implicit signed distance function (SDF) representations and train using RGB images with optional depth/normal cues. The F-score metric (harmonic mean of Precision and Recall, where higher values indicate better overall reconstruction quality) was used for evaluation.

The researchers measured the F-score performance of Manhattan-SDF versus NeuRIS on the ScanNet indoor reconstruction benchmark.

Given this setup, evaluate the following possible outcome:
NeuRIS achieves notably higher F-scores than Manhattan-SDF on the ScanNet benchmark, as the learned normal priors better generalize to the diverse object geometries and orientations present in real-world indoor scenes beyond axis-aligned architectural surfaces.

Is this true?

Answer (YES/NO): YES